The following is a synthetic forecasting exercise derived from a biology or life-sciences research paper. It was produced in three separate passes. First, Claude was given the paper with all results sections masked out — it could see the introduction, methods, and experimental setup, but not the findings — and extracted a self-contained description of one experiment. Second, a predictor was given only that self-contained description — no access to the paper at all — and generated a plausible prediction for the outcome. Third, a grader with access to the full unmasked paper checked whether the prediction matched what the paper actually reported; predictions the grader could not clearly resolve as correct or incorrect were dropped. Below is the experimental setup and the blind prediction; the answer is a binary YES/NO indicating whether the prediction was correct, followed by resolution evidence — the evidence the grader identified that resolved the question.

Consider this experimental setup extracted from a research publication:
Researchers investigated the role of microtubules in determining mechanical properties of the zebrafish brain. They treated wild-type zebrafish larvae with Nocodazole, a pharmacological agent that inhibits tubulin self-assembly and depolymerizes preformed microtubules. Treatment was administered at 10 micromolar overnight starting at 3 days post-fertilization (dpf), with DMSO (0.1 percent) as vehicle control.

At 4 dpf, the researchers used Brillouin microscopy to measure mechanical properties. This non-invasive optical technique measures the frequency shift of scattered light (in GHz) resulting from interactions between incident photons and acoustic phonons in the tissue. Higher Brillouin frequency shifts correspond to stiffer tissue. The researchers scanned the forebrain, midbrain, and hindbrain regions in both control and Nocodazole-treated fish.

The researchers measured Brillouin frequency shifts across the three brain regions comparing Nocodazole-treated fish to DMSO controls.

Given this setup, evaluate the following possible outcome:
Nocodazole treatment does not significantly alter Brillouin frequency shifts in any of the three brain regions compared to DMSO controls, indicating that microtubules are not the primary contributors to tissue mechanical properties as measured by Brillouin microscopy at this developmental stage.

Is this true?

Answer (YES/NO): NO